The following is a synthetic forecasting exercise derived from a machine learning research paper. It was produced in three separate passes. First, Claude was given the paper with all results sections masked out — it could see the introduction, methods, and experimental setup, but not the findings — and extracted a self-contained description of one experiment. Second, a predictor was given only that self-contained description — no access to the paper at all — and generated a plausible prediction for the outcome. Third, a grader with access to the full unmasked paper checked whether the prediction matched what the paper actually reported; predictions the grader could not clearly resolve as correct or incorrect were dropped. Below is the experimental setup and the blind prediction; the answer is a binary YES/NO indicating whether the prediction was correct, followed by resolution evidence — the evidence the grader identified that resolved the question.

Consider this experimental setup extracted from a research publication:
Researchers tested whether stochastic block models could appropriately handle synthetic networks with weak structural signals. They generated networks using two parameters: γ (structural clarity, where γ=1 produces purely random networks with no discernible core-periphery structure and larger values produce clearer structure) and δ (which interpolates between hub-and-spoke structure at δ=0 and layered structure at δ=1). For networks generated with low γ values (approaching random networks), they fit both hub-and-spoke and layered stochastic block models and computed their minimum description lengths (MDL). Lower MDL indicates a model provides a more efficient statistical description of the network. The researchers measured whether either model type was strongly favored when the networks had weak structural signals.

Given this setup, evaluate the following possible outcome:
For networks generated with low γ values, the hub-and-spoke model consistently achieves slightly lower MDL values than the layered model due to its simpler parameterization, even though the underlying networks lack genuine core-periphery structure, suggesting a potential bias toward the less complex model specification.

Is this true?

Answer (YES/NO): NO